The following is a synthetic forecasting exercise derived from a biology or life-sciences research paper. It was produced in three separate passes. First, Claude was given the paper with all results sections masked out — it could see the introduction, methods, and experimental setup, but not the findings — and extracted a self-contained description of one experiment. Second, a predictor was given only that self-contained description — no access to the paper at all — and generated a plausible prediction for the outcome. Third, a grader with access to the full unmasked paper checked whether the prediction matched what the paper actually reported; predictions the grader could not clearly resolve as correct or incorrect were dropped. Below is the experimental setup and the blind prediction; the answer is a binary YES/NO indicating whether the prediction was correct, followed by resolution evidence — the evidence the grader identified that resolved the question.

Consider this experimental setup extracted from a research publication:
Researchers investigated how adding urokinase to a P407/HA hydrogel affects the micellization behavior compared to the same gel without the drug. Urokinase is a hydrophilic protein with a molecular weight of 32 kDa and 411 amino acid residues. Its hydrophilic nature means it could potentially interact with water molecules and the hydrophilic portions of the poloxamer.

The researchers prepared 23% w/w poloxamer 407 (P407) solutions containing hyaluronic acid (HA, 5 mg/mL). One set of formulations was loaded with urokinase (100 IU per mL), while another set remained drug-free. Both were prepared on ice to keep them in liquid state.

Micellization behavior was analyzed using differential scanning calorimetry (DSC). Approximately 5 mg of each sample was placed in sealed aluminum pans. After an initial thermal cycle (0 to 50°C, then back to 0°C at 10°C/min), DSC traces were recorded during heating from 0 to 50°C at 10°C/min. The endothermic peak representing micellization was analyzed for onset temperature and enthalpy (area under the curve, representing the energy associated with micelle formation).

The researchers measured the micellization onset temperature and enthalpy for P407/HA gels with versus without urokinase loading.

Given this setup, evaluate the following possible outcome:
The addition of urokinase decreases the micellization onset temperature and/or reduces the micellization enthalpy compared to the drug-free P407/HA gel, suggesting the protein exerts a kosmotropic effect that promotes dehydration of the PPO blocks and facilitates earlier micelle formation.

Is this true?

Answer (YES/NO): NO